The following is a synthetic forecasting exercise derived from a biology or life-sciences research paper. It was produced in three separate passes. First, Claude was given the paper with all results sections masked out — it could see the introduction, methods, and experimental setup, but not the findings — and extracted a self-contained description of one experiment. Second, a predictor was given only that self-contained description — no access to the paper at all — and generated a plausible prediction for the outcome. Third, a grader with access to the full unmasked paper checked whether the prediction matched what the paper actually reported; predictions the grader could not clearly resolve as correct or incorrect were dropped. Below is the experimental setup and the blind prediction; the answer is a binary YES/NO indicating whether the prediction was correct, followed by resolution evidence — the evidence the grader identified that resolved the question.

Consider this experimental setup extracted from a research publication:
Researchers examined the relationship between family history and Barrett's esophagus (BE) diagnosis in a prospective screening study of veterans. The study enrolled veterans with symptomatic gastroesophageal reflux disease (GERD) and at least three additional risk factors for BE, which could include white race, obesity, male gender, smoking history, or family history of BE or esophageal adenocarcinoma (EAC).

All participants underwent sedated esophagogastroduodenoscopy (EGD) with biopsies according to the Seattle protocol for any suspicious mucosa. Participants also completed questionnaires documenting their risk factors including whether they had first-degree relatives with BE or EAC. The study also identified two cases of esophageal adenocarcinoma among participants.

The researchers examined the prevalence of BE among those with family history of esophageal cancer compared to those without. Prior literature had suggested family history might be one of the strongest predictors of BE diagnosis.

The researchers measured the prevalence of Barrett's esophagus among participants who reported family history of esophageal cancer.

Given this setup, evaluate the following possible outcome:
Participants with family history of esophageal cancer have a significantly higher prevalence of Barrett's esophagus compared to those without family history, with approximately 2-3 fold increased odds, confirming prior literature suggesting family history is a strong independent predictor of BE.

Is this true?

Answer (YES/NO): NO